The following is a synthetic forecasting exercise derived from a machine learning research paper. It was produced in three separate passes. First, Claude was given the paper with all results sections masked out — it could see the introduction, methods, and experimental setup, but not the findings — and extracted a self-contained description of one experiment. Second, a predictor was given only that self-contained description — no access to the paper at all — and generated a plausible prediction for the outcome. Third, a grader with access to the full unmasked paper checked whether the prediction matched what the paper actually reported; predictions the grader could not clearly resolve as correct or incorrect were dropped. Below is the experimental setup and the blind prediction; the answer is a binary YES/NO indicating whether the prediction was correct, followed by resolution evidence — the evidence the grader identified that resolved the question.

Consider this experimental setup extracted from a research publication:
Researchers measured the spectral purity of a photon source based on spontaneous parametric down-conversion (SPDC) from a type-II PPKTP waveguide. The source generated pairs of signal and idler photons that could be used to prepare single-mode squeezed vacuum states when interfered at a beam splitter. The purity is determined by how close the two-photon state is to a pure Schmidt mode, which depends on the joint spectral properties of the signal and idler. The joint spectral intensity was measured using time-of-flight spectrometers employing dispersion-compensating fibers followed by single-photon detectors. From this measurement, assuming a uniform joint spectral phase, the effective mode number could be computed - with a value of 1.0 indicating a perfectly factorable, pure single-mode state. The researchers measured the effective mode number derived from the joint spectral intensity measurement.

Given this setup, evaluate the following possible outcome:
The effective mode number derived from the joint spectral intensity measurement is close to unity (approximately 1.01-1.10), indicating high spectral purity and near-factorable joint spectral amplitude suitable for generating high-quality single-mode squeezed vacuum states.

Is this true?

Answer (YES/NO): YES